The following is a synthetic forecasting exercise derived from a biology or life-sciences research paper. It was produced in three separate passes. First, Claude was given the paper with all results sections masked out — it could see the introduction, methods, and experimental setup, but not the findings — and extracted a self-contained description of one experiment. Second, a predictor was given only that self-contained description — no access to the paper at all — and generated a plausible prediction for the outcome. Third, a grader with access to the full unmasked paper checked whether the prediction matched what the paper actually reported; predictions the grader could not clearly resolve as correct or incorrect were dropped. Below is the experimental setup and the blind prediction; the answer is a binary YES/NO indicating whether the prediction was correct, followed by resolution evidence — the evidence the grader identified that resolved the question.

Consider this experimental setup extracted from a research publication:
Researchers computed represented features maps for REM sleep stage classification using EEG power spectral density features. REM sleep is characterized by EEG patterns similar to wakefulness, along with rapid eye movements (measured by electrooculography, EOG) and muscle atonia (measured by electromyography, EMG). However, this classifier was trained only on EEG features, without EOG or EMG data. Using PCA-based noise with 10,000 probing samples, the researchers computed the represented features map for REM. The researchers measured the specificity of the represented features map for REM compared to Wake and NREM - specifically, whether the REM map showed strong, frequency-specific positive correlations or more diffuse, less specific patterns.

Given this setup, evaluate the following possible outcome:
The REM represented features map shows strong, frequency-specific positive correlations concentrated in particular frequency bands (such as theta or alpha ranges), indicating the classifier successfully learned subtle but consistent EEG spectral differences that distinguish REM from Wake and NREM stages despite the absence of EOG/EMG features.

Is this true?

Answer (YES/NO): NO